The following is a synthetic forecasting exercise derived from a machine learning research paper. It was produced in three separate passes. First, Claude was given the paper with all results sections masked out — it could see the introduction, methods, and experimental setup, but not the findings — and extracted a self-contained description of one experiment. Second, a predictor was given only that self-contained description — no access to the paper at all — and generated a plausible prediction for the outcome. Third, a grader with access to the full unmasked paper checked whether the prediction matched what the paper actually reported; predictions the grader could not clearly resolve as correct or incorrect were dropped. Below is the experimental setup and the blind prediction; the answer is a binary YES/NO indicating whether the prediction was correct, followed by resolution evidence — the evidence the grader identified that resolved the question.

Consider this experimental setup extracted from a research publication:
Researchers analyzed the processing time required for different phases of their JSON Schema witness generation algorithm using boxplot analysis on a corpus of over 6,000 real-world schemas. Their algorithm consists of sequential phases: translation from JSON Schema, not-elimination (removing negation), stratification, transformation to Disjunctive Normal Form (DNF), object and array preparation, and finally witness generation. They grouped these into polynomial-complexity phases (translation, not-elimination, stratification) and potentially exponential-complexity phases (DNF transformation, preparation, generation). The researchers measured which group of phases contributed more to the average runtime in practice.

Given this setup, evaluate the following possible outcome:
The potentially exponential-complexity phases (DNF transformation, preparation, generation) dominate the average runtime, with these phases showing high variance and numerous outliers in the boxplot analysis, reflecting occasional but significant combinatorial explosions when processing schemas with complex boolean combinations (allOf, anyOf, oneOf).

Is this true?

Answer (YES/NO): NO